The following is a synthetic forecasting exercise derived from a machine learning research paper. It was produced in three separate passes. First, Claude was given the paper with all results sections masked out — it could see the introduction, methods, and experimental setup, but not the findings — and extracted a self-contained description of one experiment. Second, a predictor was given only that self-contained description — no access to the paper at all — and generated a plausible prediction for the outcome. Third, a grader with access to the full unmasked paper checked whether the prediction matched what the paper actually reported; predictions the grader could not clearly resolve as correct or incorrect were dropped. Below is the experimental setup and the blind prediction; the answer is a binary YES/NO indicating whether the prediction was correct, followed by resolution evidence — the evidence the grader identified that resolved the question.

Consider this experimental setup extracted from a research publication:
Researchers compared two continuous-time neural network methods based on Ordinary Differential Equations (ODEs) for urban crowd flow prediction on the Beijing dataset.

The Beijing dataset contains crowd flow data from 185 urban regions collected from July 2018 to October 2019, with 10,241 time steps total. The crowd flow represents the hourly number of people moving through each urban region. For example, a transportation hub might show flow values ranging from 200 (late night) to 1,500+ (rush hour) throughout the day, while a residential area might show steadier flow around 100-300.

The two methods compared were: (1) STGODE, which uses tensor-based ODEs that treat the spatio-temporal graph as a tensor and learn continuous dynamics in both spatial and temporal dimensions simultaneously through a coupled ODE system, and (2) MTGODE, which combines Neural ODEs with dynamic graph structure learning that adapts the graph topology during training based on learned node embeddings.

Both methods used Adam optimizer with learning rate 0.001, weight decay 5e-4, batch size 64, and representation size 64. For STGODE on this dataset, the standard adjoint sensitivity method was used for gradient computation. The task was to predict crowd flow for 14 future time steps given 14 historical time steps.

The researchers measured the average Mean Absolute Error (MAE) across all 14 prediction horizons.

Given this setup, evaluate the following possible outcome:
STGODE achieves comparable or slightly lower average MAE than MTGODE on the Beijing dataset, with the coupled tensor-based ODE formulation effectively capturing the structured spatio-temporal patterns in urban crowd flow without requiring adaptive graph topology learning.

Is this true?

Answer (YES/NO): NO